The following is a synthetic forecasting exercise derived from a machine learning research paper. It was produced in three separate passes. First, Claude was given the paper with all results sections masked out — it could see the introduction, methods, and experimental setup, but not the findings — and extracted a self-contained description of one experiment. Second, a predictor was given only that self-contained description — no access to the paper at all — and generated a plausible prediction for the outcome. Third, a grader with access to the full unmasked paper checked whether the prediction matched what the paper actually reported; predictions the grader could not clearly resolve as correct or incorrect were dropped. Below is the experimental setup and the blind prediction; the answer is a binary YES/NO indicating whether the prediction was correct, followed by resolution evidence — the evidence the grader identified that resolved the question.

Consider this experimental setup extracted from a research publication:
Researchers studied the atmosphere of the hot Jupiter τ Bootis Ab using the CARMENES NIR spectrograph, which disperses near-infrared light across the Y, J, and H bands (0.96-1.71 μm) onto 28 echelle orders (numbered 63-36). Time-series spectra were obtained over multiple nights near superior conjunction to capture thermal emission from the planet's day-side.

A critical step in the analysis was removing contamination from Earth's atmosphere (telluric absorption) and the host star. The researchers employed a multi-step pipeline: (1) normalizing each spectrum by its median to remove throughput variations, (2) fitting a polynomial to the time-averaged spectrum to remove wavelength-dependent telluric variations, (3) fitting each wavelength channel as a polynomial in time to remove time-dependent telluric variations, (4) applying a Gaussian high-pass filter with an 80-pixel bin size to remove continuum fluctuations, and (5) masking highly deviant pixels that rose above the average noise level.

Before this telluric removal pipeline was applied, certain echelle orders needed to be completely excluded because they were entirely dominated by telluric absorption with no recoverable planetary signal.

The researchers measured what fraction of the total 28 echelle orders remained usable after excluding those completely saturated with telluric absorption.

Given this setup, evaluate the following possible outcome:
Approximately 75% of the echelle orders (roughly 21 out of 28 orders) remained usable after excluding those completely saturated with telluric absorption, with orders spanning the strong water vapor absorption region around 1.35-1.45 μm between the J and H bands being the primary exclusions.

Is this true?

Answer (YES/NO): NO